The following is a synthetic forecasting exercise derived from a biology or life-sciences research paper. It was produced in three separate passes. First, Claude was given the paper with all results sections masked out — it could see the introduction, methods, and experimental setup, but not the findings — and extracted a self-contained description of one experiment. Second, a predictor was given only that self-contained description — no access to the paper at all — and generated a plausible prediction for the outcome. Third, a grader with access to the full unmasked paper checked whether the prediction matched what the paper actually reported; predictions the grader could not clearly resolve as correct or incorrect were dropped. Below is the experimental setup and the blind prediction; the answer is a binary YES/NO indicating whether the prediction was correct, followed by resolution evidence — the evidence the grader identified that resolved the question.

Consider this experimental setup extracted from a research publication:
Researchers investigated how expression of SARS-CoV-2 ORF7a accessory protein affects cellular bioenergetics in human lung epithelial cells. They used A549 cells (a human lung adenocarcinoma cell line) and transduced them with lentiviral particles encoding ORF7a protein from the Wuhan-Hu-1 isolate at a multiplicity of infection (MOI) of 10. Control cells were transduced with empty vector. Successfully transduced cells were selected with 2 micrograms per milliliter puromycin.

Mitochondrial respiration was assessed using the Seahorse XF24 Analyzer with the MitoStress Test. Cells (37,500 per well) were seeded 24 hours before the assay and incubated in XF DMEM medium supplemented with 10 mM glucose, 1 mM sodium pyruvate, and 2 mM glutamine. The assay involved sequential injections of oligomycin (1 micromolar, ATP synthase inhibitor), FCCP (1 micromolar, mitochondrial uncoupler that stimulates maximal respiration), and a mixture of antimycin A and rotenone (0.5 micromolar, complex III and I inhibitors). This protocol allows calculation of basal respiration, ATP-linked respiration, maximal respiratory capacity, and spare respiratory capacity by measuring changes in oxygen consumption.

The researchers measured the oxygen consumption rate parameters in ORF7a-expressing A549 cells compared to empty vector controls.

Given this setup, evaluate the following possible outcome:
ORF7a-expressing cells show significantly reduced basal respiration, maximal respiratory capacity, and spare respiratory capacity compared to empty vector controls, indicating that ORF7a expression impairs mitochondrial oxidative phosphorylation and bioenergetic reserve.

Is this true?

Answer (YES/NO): YES